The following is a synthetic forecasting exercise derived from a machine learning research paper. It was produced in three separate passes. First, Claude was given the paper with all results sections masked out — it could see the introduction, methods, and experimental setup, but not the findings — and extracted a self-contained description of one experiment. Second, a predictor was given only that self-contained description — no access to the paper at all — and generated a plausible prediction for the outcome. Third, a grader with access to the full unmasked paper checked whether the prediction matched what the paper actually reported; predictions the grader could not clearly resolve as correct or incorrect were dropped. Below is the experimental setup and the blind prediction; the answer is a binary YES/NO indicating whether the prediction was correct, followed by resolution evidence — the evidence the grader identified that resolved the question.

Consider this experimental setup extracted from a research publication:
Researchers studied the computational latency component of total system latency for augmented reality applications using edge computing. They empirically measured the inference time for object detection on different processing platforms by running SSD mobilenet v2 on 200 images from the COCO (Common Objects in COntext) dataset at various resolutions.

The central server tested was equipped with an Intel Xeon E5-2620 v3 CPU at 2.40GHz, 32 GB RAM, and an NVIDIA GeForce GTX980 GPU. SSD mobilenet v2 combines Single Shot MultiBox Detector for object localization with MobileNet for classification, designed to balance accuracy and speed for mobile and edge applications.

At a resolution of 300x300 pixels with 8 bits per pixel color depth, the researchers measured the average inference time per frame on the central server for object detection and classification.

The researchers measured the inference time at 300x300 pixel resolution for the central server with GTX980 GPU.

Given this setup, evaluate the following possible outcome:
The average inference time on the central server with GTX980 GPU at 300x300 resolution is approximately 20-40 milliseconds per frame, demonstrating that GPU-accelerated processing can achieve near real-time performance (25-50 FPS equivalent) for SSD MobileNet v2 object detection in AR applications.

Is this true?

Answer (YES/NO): NO